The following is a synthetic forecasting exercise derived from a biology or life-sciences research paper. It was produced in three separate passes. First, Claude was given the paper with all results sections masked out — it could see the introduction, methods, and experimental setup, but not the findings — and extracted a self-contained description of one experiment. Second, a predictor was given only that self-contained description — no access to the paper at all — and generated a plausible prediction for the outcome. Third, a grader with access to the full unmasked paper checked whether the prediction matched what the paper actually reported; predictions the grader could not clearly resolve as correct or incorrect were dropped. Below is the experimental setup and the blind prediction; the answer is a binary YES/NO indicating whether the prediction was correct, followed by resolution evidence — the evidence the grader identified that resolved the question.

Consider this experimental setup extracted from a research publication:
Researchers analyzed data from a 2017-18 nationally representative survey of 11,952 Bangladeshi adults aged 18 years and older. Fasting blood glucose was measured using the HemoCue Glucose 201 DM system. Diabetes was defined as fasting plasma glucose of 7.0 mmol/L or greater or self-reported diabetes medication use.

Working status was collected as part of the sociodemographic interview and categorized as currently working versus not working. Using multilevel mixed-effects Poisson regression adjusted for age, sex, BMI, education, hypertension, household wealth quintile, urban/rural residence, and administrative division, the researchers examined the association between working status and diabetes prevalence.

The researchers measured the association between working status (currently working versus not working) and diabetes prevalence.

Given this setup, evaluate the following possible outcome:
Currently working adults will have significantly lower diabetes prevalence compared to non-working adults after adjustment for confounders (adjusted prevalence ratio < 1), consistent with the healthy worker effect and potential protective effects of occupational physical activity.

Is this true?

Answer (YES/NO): YES